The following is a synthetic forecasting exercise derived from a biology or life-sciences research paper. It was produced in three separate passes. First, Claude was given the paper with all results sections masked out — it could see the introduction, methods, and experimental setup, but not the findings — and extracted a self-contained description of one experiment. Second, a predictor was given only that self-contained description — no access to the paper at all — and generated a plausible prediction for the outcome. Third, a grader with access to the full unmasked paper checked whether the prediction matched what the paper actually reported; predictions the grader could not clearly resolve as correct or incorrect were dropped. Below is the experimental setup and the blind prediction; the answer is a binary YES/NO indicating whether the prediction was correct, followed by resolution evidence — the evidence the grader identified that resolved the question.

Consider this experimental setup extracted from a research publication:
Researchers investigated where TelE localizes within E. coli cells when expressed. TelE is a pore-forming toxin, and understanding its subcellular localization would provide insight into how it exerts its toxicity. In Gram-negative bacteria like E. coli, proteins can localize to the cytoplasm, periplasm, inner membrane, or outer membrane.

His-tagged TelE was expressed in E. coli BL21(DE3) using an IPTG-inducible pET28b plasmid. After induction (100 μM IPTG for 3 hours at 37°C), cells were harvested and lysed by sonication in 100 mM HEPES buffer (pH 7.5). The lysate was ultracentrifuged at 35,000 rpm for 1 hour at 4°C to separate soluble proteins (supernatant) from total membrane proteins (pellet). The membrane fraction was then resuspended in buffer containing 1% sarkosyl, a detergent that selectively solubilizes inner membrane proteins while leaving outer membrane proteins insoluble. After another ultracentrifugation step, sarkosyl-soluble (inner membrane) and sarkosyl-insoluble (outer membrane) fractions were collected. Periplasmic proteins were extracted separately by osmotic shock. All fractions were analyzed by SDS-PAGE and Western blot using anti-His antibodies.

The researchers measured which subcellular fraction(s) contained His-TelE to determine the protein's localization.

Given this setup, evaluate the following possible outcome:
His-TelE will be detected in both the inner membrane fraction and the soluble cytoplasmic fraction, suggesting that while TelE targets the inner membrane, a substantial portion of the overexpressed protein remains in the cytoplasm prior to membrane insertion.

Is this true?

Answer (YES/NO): NO